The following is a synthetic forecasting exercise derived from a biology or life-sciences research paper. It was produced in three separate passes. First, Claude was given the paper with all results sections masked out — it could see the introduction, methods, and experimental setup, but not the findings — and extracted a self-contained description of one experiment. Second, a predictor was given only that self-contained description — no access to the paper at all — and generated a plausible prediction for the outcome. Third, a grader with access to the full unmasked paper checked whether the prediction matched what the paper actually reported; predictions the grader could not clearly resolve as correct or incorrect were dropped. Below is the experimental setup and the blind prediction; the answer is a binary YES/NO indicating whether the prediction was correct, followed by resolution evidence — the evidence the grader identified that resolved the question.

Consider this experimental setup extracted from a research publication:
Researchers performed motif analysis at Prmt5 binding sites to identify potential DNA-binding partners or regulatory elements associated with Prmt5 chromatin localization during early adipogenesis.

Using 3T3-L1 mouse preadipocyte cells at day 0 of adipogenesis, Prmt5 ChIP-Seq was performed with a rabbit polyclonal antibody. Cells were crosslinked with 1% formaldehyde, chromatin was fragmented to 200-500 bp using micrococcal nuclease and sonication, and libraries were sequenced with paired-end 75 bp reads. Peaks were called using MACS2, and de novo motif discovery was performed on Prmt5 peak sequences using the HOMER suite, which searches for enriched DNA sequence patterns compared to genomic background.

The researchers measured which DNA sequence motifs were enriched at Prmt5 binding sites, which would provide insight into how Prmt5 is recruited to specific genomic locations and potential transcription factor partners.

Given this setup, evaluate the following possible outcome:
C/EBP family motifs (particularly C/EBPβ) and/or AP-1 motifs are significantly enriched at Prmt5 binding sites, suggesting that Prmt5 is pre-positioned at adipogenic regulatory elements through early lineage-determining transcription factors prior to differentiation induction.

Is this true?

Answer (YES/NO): NO